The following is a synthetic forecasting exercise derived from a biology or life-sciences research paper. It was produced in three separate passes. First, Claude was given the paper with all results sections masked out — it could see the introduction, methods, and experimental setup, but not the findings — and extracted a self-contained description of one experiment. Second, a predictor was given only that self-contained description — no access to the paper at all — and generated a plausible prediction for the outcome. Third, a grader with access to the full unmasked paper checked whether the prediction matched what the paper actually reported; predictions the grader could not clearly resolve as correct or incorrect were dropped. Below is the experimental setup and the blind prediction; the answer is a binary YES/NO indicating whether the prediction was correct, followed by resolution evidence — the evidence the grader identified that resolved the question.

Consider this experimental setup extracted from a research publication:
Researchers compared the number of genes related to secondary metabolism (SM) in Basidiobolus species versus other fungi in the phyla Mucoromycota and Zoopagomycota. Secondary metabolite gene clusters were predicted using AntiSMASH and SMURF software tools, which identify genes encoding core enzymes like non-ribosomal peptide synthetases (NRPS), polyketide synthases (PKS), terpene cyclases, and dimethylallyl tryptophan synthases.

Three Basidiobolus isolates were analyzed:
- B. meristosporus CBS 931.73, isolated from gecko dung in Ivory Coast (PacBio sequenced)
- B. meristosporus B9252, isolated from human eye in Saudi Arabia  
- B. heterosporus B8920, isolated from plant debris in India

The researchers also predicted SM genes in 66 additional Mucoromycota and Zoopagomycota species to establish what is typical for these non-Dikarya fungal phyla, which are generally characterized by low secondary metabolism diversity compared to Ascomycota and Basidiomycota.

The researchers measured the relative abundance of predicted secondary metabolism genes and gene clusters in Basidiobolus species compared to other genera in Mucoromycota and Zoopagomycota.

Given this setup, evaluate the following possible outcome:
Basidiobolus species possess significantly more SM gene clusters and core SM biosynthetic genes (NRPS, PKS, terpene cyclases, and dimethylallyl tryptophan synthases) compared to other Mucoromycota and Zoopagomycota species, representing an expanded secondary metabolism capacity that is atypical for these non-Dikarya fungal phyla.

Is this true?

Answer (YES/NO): NO